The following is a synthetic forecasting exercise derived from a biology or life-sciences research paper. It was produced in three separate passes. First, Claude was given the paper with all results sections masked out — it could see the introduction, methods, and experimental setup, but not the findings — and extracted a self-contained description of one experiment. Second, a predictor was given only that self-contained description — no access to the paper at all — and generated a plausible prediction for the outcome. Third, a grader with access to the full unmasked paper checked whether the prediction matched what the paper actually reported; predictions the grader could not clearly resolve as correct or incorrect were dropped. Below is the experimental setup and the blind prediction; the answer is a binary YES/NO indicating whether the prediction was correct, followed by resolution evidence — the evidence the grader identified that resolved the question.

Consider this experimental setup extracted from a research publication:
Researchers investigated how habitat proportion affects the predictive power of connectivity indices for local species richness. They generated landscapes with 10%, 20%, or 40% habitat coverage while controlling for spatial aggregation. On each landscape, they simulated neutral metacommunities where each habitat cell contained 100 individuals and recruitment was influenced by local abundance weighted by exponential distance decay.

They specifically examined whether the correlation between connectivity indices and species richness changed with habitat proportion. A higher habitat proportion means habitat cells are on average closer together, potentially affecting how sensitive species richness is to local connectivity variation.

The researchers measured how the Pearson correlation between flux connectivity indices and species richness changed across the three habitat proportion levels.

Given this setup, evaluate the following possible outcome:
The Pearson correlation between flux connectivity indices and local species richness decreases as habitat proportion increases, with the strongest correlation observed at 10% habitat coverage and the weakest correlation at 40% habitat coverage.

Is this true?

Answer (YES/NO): NO